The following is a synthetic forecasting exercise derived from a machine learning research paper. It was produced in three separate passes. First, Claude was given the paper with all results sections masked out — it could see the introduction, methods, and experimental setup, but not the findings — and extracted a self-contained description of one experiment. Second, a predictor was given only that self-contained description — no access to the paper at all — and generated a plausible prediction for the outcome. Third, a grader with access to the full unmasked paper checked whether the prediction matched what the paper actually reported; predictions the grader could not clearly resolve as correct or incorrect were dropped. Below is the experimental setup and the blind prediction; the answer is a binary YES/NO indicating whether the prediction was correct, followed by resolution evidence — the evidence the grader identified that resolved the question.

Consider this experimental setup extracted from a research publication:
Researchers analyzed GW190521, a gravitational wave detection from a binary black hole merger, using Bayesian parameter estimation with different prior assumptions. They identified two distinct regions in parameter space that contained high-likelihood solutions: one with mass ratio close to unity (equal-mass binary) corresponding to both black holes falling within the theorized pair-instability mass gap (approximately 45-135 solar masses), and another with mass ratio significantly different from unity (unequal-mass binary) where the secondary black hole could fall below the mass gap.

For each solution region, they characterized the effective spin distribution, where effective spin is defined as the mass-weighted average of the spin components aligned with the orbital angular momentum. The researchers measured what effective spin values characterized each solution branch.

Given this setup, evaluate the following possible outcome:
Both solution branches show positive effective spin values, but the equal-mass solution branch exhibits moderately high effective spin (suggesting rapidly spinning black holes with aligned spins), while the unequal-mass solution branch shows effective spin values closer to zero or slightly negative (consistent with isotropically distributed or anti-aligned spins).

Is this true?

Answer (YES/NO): NO